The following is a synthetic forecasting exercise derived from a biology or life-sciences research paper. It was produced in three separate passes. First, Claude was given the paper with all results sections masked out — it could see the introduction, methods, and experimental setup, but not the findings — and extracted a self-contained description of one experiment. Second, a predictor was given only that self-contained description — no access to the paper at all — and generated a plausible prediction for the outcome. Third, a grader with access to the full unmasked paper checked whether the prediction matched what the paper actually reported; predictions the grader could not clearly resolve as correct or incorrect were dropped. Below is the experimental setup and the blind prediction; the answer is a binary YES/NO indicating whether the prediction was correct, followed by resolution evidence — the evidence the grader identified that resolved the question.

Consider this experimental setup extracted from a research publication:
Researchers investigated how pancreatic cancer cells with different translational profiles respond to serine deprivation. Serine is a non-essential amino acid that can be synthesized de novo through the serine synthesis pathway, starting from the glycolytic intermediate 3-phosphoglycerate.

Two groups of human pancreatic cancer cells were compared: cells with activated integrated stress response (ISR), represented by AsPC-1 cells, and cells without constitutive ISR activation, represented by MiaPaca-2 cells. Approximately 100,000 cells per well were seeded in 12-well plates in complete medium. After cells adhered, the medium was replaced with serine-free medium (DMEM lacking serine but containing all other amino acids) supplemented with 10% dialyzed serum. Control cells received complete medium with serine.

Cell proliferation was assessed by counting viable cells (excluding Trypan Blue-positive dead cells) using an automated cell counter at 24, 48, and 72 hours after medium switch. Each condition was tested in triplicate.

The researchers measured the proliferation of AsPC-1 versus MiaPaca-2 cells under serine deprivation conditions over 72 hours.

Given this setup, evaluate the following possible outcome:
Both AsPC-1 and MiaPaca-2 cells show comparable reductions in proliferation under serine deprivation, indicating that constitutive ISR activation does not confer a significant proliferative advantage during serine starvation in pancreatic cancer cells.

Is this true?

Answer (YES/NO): NO